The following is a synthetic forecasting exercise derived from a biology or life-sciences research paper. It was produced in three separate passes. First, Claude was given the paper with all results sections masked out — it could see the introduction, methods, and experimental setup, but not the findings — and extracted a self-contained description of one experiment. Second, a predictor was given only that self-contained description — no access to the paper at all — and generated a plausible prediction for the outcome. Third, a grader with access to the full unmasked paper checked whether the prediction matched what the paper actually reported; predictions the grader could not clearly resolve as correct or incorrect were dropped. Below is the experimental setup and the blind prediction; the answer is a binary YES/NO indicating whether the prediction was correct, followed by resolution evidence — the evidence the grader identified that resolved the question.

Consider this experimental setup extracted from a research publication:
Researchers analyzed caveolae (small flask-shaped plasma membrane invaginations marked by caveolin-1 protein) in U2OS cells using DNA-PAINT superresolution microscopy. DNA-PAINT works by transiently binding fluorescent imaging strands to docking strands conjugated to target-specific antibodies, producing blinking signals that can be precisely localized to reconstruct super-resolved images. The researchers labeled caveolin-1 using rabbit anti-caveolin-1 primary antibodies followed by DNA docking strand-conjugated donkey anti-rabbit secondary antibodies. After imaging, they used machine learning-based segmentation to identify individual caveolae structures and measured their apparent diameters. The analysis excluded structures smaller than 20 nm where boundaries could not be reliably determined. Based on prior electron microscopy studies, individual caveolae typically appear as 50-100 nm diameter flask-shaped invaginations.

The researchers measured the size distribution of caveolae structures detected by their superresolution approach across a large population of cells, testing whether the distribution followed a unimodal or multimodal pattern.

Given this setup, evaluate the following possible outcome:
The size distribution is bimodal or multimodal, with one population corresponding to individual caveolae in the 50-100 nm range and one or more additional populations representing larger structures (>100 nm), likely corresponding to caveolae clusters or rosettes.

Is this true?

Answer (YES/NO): YES